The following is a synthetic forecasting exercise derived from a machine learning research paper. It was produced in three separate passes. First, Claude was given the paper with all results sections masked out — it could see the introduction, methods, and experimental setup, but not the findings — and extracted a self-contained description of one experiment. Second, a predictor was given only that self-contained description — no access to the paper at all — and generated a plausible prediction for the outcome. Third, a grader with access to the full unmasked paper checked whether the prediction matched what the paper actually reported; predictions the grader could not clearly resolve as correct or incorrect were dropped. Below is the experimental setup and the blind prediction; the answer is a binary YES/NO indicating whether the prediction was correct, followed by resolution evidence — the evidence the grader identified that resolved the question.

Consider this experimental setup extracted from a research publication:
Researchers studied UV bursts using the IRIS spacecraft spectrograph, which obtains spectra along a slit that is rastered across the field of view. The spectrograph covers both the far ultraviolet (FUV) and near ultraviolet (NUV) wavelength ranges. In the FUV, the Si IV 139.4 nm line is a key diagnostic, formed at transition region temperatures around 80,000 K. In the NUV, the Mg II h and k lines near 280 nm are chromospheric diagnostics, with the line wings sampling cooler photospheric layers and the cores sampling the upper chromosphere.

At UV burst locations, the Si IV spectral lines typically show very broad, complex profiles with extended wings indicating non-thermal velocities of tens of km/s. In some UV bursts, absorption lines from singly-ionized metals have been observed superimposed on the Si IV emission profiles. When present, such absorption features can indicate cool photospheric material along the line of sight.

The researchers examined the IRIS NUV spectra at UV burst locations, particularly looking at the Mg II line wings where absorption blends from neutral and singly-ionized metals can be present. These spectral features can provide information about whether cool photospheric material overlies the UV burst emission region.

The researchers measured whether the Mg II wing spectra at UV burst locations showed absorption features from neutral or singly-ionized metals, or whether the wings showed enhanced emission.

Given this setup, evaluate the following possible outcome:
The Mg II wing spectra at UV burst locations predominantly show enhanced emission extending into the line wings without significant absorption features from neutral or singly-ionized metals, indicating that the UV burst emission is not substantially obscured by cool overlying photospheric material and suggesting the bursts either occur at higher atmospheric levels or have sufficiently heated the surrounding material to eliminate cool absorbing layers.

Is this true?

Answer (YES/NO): NO